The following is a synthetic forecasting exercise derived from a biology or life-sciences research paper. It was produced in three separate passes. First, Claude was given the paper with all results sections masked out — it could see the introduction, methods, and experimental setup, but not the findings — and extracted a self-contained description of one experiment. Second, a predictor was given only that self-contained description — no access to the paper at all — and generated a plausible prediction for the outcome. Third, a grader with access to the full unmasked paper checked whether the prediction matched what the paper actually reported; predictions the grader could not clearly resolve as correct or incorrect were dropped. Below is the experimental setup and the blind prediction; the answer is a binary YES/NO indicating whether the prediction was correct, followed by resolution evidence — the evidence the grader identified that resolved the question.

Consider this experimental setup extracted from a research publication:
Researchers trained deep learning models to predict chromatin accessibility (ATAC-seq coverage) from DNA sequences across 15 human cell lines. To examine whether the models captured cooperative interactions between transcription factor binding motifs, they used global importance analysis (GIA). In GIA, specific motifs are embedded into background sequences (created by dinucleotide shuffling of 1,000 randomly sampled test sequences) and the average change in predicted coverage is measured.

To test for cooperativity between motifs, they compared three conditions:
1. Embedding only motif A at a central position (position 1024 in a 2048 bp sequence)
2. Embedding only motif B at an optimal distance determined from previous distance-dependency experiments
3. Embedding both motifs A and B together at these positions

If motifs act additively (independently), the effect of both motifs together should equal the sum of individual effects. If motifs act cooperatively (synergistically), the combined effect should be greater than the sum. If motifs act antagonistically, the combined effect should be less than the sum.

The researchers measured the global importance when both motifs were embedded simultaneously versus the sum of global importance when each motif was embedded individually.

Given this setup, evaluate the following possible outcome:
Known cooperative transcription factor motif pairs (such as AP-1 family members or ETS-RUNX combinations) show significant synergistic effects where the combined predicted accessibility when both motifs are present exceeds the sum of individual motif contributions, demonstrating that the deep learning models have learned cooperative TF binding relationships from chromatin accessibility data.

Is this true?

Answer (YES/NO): YES